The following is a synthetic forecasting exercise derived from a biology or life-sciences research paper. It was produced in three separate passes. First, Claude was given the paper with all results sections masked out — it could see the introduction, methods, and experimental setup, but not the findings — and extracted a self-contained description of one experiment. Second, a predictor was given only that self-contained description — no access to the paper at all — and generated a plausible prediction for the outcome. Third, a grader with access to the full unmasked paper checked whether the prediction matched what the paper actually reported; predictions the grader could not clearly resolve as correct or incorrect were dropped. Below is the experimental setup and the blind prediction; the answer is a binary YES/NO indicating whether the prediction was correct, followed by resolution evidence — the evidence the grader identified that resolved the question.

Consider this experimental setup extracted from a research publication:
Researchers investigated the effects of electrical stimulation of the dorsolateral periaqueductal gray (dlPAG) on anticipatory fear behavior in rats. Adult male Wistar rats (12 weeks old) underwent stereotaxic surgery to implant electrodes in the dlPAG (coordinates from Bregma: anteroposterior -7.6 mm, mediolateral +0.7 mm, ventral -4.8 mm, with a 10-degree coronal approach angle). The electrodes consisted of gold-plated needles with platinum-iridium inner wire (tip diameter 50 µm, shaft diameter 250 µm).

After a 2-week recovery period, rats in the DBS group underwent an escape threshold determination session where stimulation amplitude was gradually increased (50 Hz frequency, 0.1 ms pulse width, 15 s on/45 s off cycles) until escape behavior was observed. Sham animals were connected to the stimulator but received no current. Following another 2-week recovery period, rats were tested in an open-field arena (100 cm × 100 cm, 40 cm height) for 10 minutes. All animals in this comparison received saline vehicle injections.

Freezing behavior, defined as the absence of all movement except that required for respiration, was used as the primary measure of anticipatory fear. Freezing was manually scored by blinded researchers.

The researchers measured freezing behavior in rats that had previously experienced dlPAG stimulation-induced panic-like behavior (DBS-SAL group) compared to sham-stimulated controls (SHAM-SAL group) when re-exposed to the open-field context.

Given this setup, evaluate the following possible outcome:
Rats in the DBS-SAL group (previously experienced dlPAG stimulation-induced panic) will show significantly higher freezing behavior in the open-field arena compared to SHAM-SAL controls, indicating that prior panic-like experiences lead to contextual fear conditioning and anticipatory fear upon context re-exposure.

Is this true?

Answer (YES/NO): YES